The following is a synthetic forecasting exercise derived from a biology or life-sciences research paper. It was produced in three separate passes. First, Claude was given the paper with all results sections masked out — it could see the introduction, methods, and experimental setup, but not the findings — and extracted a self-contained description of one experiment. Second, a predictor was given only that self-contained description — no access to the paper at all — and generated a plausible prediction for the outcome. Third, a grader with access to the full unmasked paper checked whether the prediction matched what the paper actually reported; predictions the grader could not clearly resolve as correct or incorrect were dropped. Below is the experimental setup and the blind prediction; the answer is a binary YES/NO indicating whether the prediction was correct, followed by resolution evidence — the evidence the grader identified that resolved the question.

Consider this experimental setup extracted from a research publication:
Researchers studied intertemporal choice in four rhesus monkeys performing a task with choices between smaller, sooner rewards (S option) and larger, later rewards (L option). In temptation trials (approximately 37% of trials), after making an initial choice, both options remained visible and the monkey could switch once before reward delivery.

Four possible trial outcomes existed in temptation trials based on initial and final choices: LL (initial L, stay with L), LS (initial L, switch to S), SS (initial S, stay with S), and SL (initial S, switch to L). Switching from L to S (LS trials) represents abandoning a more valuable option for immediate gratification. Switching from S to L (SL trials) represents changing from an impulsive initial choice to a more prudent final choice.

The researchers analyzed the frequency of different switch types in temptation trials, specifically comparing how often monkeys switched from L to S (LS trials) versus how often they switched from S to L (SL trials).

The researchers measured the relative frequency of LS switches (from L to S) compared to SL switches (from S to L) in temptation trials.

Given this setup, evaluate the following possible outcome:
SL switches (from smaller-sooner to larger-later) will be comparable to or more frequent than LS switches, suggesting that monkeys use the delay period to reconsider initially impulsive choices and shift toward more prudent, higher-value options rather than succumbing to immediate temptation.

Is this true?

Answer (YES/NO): NO